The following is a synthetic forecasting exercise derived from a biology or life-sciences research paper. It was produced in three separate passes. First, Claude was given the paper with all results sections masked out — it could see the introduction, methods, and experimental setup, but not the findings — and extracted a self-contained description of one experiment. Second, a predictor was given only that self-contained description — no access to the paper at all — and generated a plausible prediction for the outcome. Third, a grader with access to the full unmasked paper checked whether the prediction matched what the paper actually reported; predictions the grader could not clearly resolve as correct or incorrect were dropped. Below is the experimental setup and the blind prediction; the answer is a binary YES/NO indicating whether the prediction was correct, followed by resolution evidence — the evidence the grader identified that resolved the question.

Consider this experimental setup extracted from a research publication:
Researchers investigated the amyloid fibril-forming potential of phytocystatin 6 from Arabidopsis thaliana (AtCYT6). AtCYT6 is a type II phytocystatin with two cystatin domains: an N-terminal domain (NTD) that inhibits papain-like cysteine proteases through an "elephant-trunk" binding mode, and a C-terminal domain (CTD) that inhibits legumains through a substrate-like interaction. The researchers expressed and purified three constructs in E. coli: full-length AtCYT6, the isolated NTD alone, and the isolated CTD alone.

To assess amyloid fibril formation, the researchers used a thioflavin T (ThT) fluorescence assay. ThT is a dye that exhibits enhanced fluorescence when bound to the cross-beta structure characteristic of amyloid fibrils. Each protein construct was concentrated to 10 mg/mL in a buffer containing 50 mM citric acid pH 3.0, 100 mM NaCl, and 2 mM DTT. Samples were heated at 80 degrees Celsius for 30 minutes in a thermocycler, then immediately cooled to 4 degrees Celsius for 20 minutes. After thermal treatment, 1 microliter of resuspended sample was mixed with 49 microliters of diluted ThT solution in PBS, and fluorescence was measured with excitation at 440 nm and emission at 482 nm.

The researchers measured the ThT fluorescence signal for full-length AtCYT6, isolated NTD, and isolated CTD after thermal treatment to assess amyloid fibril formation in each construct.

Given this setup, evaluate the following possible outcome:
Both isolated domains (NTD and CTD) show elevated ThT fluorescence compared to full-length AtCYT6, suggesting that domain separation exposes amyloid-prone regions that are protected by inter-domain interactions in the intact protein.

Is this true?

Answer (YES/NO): NO